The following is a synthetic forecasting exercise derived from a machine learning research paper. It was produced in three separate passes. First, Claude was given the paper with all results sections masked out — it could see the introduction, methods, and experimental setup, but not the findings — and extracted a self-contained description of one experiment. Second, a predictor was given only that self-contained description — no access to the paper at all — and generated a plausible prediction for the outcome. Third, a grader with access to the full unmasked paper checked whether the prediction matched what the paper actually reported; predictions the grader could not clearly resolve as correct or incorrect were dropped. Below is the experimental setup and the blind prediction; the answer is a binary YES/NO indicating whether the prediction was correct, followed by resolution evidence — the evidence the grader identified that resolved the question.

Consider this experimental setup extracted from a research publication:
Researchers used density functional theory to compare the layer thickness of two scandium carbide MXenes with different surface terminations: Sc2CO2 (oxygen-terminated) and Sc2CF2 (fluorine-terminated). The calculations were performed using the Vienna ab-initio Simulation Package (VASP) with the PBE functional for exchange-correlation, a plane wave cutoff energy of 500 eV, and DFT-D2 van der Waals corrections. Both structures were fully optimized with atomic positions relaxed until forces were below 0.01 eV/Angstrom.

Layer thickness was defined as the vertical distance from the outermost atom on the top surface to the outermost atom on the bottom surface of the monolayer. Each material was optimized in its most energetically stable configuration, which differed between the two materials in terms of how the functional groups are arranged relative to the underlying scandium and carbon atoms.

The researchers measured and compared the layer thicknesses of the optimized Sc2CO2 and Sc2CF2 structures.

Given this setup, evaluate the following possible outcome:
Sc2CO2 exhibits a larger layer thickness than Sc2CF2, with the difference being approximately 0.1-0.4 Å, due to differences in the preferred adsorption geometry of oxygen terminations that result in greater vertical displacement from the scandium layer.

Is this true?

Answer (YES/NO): NO